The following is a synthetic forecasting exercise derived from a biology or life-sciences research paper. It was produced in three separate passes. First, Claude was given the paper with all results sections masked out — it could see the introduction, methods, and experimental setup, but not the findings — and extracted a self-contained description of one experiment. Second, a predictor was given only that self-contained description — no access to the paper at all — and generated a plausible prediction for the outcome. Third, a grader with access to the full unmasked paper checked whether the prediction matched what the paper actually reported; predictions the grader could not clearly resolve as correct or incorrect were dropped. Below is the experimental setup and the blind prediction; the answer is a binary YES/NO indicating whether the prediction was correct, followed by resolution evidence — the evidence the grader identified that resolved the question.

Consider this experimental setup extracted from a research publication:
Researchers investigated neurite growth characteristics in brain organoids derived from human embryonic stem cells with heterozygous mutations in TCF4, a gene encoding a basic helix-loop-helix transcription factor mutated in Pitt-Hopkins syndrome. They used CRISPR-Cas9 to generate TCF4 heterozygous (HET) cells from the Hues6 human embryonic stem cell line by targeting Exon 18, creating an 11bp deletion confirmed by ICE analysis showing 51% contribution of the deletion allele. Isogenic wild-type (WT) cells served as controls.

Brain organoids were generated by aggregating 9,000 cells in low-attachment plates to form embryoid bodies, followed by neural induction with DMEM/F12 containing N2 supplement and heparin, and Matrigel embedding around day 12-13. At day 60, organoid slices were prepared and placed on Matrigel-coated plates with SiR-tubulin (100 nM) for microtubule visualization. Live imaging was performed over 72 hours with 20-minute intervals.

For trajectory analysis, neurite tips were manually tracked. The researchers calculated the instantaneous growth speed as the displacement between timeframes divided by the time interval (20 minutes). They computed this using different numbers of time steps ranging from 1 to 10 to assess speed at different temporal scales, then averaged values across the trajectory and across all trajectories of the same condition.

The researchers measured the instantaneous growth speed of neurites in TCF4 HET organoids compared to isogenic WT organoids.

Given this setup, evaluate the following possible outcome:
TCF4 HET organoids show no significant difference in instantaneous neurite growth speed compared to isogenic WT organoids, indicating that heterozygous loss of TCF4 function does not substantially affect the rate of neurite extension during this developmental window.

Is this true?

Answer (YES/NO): NO